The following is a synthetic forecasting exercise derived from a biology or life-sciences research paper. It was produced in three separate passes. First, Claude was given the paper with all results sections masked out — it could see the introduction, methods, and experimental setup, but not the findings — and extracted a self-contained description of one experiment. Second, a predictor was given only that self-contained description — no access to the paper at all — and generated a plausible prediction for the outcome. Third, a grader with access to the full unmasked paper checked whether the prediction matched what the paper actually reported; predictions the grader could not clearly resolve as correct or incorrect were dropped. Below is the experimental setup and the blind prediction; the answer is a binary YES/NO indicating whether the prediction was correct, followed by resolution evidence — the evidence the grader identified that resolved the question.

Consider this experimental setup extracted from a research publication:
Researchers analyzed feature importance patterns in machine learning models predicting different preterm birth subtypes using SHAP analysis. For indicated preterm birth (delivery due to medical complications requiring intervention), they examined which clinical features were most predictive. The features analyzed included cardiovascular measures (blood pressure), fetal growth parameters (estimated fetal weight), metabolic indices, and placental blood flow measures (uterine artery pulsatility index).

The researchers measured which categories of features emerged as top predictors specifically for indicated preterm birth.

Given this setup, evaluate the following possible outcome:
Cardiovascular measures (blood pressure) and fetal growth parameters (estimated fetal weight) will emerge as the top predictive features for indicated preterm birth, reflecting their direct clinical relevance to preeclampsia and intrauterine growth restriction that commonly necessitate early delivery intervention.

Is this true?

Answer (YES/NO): YES